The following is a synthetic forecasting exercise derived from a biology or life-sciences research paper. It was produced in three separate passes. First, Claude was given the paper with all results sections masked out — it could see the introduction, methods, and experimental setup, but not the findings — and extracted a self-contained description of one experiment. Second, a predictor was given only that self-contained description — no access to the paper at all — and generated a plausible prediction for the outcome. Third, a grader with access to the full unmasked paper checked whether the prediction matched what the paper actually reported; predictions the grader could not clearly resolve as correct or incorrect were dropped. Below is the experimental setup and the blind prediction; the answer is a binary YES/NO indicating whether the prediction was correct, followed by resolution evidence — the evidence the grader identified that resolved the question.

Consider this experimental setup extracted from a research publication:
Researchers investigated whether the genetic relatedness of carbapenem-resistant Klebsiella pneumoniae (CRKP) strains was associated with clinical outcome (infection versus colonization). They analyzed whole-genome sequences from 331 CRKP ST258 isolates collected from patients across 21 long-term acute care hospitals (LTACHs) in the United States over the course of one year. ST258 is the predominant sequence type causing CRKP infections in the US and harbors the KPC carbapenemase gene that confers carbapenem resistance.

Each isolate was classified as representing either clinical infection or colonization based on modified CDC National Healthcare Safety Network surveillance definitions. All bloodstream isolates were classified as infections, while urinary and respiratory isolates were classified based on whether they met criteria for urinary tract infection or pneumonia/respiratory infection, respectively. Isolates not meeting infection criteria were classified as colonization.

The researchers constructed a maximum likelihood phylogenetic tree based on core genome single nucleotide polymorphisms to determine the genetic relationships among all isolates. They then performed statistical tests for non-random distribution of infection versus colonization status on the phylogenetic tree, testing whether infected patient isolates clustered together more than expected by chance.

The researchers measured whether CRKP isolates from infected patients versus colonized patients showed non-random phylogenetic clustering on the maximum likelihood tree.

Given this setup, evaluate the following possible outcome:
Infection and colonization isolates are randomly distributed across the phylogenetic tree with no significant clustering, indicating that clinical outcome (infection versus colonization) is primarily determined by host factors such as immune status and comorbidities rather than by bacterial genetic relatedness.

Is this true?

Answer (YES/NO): NO